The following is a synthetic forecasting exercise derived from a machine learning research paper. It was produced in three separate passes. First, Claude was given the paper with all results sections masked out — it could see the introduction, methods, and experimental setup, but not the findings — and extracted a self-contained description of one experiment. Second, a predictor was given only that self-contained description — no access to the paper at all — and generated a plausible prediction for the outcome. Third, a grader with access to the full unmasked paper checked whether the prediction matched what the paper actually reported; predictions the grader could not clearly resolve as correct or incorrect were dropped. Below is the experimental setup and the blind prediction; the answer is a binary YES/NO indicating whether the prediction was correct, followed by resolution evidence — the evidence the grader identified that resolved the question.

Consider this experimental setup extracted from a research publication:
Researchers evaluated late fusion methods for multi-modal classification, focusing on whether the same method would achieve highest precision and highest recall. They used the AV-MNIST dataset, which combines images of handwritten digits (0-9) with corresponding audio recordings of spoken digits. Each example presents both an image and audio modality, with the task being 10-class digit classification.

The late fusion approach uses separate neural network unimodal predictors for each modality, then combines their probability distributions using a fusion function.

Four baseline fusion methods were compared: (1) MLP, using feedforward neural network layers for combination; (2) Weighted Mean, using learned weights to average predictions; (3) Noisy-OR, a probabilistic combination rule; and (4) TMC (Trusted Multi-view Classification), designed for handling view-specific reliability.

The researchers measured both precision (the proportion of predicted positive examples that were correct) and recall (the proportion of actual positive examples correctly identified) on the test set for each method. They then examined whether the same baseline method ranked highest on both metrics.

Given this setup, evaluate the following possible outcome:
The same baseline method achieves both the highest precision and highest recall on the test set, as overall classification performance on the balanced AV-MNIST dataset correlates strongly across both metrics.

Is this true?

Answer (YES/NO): YES